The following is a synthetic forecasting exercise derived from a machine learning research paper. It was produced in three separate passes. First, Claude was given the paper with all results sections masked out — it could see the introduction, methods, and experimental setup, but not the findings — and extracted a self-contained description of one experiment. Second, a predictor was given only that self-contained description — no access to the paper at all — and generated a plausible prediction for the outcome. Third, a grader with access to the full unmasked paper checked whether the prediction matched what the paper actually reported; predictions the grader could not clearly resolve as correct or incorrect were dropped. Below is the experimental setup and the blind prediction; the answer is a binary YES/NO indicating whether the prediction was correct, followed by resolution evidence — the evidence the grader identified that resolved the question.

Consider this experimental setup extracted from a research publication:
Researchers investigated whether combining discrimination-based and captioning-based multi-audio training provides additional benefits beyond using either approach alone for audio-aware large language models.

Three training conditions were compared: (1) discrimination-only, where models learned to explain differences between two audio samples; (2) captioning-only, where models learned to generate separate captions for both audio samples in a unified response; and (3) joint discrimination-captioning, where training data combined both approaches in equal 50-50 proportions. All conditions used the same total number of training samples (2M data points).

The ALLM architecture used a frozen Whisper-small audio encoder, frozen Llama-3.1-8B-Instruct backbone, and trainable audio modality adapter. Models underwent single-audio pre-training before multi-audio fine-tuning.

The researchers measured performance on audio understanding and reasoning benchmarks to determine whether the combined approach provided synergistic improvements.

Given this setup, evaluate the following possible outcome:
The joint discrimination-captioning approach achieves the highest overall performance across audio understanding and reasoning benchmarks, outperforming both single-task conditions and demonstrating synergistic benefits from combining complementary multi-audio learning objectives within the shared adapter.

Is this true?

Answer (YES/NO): NO